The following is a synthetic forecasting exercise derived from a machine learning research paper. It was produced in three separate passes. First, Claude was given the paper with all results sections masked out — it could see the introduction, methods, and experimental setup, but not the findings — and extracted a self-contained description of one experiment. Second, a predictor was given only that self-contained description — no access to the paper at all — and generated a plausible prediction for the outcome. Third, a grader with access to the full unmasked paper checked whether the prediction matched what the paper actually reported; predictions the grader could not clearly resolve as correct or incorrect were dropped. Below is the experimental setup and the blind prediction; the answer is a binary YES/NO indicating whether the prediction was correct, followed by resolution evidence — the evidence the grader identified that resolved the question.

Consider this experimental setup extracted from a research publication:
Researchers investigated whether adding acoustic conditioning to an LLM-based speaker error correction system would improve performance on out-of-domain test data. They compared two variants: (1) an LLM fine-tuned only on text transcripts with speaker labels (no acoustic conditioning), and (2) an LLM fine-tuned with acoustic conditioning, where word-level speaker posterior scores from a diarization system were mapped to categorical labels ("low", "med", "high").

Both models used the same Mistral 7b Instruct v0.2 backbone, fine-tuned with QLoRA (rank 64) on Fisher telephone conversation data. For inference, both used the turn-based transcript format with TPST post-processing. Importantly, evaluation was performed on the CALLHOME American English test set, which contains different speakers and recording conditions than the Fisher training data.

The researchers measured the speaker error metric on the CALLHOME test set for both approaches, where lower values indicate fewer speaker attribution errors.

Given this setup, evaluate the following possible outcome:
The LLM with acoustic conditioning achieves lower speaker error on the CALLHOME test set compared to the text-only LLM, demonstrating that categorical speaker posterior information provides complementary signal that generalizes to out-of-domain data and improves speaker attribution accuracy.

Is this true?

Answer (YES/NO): YES